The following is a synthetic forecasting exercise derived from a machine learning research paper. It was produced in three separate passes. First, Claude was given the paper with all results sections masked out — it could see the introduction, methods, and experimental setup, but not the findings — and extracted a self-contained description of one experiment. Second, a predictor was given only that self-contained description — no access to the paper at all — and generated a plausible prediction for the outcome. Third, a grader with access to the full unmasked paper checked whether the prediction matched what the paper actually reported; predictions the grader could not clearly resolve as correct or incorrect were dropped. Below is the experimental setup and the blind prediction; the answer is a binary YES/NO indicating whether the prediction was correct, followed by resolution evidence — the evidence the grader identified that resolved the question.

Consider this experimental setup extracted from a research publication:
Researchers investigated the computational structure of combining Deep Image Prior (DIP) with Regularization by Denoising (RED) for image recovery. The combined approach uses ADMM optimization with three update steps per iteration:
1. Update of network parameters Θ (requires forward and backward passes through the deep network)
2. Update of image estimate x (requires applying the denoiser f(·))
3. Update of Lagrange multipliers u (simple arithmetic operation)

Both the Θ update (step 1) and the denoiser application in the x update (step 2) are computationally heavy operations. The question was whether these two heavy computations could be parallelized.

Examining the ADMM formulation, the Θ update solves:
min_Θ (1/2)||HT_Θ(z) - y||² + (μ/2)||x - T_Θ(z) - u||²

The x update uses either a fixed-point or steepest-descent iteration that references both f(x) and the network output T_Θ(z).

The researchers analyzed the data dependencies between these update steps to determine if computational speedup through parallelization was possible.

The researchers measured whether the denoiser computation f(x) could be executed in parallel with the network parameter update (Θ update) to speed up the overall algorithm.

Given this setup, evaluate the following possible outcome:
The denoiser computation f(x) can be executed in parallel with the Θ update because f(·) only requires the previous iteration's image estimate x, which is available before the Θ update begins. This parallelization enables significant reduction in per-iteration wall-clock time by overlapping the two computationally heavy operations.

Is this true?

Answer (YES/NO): YES